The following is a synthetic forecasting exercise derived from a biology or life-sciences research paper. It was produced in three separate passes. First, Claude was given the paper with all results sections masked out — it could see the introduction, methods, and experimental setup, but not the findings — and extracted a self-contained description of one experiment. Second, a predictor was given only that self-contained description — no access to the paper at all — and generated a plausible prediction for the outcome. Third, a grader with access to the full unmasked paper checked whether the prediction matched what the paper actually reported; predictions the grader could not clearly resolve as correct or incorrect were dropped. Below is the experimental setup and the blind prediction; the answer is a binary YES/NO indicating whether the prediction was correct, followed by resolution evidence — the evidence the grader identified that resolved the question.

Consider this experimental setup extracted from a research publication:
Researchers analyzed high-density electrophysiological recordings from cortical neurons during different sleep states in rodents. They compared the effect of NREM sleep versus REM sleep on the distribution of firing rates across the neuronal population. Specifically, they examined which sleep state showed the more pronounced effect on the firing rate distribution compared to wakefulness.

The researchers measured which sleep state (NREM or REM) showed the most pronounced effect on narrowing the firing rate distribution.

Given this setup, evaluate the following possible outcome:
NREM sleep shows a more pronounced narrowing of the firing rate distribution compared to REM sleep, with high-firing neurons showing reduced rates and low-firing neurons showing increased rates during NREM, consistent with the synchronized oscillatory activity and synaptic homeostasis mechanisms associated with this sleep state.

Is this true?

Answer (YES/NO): YES